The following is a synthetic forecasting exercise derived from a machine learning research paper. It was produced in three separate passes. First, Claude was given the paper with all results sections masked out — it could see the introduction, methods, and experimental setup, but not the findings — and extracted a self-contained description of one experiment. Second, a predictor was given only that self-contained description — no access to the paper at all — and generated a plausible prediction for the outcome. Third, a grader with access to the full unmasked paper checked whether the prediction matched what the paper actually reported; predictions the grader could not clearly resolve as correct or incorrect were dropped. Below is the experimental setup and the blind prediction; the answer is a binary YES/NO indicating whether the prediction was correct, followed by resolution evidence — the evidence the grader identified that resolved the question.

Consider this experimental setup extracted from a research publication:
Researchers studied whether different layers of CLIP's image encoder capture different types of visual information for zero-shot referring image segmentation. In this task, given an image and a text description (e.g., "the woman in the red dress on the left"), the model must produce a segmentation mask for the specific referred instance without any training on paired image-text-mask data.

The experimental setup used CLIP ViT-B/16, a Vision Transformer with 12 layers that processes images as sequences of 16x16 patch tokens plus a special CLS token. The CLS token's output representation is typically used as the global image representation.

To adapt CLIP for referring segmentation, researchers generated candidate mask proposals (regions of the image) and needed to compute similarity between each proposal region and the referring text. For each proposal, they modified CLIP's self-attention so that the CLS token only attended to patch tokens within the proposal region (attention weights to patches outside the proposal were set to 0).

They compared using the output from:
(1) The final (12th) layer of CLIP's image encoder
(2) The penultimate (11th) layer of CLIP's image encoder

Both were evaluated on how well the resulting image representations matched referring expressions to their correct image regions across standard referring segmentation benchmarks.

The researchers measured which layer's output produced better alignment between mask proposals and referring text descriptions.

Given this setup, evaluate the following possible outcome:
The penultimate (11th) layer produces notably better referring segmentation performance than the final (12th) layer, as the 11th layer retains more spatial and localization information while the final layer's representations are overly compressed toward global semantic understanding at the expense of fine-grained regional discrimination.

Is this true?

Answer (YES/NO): YES